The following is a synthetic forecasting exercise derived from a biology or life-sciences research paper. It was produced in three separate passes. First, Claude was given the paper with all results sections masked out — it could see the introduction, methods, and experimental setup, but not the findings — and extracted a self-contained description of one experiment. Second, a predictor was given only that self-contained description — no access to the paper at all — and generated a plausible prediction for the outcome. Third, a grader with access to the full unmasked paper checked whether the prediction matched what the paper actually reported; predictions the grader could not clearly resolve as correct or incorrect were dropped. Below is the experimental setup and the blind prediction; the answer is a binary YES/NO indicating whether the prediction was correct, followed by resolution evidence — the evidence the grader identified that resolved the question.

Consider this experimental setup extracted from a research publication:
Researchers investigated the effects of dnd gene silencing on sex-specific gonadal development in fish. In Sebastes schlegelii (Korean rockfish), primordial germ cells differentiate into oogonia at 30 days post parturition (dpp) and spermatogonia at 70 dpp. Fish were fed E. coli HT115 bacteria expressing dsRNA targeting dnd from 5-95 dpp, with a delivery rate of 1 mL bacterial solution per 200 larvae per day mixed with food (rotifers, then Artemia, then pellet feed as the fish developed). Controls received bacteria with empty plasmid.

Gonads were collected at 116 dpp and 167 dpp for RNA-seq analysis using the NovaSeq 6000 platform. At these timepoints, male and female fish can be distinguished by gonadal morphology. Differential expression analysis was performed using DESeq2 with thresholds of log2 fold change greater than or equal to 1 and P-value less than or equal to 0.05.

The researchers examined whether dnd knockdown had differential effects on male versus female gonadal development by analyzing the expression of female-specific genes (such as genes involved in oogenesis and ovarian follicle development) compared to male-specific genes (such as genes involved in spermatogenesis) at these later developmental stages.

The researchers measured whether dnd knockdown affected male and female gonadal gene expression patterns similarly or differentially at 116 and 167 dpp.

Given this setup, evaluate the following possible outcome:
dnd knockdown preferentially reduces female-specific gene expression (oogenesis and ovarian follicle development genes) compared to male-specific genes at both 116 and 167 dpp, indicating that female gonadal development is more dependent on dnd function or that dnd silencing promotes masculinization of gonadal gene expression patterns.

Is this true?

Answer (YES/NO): NO